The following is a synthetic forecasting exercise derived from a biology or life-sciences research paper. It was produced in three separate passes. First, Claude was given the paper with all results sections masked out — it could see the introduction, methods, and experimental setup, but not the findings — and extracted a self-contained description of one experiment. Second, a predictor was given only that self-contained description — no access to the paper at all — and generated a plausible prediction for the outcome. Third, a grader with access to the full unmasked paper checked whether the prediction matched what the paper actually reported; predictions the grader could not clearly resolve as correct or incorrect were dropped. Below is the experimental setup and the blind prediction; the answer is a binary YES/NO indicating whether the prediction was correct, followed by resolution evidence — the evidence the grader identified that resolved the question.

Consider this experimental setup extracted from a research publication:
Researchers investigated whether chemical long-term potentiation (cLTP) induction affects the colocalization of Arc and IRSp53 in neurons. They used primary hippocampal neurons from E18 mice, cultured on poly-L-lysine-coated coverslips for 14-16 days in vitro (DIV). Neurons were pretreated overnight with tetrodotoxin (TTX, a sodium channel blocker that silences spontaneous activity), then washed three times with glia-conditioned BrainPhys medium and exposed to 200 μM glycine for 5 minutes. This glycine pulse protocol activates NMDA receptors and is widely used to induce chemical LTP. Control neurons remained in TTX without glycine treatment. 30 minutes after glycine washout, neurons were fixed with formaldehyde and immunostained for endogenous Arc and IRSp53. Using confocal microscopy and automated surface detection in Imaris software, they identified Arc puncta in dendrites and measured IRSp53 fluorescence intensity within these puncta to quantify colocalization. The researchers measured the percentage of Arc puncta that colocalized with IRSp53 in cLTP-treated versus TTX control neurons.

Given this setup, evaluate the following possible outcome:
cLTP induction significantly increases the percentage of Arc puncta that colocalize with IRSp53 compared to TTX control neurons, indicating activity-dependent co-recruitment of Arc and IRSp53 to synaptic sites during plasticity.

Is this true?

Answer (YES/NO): YES